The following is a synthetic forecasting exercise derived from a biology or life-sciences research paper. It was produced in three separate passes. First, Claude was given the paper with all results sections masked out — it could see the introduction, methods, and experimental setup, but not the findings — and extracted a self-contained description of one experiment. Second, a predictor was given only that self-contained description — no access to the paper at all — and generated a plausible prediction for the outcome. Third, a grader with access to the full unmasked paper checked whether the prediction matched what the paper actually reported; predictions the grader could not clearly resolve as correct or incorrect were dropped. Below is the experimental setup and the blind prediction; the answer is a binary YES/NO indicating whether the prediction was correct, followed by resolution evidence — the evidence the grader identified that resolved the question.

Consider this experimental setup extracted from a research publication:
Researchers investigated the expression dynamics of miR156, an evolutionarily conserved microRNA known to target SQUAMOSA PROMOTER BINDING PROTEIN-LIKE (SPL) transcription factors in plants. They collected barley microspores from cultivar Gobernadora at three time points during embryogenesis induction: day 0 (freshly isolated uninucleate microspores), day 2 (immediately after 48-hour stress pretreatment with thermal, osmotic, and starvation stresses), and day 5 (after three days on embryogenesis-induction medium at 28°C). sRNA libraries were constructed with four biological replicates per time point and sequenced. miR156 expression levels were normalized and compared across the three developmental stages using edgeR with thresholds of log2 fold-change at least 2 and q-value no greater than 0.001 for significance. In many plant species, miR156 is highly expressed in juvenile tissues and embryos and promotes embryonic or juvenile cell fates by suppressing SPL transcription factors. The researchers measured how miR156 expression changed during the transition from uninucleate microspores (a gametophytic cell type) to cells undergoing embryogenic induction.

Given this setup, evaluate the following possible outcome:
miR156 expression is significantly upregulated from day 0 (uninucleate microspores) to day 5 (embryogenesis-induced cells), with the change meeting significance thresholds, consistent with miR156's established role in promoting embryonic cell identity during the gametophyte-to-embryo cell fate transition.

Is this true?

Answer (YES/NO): YES